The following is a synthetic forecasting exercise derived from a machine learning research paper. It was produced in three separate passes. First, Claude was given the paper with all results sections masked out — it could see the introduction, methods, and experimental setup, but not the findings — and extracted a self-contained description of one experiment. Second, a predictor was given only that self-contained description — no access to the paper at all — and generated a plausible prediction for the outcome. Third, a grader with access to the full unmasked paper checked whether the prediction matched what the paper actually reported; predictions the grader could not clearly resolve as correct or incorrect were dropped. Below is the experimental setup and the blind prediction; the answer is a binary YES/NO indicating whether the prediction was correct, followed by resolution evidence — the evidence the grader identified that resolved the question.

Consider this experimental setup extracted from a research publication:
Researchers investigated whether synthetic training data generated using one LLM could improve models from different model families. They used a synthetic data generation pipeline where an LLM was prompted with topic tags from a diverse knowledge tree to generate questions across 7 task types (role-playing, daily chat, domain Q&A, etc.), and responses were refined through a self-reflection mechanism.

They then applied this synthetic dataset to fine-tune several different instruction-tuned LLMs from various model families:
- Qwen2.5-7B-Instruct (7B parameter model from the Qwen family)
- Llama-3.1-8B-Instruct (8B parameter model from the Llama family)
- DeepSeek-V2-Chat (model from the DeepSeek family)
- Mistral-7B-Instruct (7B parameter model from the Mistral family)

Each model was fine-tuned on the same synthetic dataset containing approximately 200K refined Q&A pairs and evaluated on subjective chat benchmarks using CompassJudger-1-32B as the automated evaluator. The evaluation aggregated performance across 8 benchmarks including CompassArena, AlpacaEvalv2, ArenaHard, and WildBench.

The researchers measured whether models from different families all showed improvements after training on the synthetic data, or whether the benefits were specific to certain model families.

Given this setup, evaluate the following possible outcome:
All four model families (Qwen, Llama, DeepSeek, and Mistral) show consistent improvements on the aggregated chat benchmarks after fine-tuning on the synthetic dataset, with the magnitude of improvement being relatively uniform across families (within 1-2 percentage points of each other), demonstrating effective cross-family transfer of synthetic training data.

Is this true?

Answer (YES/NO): NO